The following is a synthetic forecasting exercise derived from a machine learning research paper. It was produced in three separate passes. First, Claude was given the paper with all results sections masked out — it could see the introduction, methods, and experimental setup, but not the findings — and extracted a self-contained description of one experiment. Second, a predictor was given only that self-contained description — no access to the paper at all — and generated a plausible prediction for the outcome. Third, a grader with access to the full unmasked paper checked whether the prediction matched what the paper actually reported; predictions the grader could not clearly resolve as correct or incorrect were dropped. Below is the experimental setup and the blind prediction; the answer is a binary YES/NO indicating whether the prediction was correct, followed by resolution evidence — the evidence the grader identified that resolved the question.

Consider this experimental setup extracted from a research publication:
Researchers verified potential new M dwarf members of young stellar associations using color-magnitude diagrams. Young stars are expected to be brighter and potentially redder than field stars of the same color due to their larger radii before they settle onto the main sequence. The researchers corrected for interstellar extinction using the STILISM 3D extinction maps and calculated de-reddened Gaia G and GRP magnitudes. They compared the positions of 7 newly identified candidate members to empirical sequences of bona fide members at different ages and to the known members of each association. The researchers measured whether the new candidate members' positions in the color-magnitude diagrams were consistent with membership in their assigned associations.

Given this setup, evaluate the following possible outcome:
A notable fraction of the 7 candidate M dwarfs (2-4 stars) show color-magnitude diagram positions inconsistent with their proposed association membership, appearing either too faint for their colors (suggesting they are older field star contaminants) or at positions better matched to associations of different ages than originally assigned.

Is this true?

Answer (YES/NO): NO